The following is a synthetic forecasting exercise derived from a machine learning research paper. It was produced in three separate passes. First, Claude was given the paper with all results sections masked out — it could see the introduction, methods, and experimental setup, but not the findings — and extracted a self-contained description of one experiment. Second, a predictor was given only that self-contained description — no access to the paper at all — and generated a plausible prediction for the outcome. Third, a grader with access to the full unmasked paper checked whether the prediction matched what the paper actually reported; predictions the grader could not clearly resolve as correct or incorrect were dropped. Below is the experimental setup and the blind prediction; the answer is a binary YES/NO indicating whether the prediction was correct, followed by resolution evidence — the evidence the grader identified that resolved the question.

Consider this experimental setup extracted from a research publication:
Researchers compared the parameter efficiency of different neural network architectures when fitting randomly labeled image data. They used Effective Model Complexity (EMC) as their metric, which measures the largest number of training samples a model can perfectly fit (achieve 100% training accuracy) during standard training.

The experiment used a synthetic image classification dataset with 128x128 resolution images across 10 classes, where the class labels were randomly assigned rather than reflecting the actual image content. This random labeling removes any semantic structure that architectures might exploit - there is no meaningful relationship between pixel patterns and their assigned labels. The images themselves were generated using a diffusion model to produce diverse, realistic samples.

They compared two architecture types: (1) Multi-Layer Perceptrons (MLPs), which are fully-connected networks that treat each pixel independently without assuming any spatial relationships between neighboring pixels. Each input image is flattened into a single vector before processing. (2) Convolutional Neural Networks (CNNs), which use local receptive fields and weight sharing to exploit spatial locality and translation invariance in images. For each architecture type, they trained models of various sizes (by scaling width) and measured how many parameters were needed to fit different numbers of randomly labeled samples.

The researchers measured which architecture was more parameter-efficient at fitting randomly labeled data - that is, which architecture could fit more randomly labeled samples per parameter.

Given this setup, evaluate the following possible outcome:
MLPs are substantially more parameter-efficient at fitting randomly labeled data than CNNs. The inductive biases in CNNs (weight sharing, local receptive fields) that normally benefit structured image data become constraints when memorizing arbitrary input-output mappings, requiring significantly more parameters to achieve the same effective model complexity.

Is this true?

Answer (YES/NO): NO